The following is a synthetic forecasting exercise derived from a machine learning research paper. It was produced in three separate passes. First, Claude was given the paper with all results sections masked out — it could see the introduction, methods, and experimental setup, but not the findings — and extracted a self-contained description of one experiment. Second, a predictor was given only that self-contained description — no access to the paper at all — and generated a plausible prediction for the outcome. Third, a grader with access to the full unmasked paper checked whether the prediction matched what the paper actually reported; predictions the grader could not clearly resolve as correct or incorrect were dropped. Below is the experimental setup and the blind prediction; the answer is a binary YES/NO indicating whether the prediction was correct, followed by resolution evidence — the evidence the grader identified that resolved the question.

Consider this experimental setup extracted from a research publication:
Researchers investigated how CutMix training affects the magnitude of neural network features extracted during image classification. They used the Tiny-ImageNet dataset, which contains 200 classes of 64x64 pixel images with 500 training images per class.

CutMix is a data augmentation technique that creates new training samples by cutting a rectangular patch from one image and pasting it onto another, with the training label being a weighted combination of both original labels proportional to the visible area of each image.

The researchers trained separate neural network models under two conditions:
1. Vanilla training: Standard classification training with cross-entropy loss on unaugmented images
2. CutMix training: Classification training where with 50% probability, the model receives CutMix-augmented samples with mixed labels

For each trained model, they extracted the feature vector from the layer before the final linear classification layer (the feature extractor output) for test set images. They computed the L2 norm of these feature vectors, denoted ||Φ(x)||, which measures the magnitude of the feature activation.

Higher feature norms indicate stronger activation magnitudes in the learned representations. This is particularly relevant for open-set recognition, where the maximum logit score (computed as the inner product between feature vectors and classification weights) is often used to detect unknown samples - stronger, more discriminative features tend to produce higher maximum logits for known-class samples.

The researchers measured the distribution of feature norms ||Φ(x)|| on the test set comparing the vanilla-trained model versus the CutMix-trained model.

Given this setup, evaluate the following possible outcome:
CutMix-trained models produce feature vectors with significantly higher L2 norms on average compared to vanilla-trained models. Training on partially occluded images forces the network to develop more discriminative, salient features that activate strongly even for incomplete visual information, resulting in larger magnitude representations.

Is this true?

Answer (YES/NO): NO